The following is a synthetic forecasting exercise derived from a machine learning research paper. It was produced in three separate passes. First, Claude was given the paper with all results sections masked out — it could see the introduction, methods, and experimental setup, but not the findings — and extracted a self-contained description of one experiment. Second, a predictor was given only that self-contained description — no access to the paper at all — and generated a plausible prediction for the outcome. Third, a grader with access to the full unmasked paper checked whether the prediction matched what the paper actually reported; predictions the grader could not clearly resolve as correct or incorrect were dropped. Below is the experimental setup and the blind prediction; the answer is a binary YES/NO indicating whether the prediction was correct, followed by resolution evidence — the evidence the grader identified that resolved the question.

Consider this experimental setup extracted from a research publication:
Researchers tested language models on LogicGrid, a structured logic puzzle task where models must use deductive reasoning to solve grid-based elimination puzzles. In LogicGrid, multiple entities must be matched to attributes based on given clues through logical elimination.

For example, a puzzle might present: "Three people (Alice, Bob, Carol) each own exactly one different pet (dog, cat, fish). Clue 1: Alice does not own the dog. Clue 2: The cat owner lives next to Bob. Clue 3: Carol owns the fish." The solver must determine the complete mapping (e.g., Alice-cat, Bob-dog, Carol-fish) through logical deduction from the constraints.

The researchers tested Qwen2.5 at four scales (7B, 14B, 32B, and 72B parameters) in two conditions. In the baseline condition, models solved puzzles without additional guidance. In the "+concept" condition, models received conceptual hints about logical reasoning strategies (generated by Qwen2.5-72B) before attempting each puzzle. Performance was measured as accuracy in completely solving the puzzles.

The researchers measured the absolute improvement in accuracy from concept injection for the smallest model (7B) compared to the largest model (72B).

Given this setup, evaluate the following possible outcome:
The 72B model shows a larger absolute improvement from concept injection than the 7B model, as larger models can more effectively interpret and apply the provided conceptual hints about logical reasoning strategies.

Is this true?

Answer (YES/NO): NO